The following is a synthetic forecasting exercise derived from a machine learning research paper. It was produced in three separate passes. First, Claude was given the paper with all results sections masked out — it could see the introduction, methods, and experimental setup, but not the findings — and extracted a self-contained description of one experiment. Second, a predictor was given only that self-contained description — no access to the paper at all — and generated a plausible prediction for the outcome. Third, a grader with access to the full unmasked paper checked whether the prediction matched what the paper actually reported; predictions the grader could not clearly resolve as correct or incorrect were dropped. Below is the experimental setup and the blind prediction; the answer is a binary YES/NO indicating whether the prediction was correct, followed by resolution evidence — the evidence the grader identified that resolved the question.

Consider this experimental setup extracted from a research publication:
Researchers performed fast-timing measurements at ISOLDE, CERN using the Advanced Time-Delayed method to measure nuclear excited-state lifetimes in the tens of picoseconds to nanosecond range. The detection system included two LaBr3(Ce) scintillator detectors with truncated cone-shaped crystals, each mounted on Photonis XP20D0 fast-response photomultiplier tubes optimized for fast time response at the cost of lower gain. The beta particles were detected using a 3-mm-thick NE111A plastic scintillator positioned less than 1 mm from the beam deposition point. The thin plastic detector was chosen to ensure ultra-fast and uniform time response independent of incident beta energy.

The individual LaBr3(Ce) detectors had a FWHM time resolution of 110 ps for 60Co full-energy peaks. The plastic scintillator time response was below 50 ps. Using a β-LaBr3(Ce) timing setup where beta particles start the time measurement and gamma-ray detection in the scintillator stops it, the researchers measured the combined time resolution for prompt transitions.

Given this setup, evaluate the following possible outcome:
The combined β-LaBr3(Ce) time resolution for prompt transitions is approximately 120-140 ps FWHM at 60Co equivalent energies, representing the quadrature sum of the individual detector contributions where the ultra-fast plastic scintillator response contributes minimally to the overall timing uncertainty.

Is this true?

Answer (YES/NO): YES